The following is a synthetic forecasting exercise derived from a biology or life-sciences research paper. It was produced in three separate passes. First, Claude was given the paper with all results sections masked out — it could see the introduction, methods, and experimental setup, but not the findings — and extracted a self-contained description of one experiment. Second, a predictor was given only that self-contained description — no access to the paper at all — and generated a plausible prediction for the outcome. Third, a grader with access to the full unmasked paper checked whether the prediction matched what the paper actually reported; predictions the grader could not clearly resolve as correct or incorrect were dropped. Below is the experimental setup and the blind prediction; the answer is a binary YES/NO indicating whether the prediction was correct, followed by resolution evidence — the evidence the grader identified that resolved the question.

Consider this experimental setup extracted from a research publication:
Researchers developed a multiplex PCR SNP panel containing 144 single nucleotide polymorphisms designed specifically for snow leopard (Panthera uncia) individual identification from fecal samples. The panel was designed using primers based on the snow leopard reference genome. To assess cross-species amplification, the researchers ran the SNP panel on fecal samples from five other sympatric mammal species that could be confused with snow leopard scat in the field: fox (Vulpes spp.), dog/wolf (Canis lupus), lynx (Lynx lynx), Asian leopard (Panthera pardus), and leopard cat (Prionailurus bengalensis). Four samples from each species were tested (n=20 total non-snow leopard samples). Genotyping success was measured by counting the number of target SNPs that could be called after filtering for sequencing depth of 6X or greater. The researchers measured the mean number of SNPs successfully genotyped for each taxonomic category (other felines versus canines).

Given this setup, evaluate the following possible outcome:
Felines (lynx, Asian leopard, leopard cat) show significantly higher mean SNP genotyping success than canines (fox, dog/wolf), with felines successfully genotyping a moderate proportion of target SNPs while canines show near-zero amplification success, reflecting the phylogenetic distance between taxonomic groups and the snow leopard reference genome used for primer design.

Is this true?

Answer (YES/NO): NO